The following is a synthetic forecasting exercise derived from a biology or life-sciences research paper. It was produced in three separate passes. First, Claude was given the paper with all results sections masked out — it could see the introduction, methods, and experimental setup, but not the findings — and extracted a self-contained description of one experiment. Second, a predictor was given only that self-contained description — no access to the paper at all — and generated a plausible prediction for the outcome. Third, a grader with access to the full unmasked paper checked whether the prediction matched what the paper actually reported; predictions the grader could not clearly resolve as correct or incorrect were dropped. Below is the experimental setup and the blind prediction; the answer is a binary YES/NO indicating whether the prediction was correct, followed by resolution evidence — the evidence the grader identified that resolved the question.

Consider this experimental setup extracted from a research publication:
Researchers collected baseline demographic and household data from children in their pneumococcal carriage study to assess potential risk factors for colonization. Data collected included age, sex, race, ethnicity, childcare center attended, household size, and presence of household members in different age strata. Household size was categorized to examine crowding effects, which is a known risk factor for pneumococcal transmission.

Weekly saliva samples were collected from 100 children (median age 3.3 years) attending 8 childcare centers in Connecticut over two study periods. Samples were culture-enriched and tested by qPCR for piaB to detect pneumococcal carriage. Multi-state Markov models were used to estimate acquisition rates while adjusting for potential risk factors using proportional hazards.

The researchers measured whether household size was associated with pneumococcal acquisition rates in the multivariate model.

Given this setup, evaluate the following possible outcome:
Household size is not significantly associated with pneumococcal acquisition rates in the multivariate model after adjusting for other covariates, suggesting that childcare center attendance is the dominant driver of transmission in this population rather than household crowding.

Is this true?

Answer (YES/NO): NO